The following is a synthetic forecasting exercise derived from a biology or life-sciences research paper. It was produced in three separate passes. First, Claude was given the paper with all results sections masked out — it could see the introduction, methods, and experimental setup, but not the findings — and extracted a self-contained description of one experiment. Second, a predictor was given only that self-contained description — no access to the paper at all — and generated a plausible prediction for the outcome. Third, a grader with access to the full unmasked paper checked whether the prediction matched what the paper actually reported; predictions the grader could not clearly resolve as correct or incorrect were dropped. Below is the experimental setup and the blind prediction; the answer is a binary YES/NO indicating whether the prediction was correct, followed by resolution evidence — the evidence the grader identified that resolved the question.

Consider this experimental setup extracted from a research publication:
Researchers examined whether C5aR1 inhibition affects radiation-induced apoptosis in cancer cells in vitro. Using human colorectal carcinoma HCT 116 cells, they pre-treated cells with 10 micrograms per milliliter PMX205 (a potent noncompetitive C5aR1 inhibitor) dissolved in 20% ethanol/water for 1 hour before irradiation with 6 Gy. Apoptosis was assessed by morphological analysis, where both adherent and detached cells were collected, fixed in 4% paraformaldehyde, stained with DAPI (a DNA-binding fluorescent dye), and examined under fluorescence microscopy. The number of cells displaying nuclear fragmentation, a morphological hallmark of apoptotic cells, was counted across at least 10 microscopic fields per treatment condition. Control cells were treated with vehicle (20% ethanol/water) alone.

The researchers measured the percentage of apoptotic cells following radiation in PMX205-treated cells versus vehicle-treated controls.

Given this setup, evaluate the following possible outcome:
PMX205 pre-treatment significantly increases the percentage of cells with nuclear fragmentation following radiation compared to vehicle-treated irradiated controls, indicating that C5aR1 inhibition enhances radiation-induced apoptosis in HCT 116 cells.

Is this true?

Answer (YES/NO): YES